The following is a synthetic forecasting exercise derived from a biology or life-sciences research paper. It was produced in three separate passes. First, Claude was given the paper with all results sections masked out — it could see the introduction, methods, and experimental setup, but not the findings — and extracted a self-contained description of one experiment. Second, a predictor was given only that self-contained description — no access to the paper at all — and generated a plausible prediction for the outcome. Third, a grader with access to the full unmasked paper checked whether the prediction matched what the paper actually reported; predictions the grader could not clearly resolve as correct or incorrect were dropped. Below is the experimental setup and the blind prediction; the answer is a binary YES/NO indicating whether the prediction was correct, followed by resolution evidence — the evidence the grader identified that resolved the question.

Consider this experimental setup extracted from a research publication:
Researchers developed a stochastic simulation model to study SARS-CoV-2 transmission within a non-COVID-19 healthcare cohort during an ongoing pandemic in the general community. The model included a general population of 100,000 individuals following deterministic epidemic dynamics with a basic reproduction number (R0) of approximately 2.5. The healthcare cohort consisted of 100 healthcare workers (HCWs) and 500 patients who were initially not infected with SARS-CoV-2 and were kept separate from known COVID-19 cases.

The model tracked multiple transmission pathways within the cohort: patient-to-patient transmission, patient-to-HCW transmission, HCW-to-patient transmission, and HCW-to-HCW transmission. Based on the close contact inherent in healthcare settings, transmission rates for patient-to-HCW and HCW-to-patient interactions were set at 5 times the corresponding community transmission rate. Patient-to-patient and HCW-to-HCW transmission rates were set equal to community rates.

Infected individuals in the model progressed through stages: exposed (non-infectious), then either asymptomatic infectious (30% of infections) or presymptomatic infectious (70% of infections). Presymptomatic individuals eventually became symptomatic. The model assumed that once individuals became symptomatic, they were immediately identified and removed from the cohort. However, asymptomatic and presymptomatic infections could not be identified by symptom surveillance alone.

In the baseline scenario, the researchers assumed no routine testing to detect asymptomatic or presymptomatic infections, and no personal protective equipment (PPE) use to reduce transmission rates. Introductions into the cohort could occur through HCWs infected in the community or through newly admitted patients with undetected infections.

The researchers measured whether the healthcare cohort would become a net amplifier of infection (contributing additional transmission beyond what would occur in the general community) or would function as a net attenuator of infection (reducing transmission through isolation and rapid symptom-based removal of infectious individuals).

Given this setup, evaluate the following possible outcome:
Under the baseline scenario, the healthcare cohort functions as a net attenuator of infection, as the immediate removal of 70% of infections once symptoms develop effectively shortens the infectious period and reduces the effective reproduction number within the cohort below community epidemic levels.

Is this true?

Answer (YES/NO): NO